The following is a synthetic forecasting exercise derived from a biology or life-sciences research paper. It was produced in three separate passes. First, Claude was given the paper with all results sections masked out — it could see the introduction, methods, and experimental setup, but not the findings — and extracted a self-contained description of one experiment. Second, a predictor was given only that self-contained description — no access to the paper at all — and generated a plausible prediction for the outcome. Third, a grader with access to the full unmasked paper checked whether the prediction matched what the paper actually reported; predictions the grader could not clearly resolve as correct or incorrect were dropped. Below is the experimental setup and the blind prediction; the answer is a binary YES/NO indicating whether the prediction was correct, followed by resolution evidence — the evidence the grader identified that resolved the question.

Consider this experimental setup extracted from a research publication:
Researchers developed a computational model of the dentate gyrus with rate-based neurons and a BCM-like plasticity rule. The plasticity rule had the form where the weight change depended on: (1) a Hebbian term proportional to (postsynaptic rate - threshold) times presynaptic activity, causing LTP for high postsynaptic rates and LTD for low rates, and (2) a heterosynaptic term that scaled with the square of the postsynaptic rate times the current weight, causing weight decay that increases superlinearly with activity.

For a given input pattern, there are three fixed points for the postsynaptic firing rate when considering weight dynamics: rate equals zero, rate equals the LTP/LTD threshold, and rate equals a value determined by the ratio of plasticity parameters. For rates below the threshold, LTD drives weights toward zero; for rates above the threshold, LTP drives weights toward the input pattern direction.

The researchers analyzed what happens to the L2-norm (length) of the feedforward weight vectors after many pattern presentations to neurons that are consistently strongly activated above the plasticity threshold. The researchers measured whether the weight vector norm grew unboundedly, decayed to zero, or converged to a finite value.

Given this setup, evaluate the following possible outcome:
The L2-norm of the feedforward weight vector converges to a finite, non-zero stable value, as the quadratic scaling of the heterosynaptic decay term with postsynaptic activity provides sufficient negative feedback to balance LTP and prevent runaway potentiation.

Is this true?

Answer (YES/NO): YES